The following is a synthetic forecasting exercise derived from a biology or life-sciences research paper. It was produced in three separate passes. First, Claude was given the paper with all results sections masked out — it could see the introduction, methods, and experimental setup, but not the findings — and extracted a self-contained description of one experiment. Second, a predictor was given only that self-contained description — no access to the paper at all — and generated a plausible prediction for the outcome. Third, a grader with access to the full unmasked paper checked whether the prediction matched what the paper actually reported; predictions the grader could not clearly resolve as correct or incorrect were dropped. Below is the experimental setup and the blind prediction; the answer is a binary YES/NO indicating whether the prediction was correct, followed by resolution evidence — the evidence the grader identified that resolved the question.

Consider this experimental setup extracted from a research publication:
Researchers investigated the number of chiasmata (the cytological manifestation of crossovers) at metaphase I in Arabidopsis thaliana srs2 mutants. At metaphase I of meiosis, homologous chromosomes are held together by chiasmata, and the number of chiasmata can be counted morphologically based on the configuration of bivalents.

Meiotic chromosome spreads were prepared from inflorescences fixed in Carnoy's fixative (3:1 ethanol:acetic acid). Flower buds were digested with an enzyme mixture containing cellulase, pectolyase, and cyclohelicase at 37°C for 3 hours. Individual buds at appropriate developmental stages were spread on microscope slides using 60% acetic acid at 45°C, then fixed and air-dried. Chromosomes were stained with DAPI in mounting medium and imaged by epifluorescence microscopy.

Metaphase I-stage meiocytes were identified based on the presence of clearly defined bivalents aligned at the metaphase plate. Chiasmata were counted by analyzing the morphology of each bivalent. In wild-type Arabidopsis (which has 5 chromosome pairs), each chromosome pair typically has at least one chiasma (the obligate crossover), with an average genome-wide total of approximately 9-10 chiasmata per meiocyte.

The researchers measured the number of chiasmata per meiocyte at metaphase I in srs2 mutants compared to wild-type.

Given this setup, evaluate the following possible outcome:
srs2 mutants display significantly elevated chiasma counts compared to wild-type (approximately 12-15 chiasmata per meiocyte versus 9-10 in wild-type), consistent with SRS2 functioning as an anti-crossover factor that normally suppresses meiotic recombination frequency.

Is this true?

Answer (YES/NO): NO